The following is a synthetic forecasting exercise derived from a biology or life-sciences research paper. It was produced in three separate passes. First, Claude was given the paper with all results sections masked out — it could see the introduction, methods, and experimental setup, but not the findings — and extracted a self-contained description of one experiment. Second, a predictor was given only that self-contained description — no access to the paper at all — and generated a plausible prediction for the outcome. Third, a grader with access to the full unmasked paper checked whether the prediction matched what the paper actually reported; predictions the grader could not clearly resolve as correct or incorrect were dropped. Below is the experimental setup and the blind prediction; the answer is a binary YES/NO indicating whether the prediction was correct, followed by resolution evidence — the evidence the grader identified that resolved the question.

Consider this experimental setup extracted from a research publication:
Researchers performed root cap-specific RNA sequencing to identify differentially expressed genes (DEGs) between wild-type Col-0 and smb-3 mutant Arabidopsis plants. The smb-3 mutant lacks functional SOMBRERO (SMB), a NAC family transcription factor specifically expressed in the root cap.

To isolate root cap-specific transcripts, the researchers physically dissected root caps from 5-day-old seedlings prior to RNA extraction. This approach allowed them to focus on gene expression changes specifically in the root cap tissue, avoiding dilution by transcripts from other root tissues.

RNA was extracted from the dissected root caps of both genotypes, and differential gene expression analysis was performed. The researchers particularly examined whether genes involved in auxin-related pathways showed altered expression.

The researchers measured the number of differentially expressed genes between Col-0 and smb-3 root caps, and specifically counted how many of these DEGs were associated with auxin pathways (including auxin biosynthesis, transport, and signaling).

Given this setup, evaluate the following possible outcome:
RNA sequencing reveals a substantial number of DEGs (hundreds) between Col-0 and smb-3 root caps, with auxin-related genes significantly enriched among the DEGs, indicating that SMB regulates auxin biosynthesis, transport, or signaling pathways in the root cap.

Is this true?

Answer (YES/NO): YES